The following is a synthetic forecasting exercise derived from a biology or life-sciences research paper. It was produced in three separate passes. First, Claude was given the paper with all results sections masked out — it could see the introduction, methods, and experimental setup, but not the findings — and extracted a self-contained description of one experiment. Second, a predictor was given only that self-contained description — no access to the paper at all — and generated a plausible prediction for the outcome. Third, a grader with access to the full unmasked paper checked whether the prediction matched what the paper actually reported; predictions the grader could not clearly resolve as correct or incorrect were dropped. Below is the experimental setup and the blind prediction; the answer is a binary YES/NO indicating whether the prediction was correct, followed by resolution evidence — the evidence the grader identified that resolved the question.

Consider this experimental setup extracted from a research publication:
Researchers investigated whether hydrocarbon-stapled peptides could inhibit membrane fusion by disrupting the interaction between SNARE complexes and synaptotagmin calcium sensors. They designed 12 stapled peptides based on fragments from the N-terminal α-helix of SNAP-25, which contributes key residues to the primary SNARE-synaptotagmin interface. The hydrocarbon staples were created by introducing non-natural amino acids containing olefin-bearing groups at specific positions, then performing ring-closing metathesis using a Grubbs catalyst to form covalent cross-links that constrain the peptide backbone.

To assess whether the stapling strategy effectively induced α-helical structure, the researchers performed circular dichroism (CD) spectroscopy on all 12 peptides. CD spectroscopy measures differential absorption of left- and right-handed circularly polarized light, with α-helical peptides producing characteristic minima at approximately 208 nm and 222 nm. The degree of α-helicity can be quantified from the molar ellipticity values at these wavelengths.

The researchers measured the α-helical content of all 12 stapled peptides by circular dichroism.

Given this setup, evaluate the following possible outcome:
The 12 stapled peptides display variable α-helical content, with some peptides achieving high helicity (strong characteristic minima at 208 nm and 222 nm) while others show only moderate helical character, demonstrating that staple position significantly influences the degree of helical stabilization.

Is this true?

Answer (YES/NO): YES